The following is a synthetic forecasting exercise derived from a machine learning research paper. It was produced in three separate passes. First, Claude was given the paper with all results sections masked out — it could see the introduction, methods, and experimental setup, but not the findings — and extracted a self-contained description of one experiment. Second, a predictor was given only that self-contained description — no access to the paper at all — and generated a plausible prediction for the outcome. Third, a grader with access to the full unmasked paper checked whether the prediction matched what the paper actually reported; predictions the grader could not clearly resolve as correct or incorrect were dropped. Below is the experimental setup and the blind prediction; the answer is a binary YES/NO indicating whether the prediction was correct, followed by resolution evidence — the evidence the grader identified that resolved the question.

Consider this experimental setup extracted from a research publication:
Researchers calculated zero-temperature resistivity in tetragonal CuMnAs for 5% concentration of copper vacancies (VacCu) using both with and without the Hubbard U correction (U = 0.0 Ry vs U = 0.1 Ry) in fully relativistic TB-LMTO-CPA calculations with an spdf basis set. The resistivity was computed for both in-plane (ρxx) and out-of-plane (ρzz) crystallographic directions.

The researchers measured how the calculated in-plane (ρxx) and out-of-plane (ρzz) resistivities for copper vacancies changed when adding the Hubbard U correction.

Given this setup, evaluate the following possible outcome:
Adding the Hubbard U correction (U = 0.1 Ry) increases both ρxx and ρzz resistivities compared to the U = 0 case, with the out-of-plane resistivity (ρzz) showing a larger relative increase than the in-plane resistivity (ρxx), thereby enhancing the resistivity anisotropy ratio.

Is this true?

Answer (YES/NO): NO